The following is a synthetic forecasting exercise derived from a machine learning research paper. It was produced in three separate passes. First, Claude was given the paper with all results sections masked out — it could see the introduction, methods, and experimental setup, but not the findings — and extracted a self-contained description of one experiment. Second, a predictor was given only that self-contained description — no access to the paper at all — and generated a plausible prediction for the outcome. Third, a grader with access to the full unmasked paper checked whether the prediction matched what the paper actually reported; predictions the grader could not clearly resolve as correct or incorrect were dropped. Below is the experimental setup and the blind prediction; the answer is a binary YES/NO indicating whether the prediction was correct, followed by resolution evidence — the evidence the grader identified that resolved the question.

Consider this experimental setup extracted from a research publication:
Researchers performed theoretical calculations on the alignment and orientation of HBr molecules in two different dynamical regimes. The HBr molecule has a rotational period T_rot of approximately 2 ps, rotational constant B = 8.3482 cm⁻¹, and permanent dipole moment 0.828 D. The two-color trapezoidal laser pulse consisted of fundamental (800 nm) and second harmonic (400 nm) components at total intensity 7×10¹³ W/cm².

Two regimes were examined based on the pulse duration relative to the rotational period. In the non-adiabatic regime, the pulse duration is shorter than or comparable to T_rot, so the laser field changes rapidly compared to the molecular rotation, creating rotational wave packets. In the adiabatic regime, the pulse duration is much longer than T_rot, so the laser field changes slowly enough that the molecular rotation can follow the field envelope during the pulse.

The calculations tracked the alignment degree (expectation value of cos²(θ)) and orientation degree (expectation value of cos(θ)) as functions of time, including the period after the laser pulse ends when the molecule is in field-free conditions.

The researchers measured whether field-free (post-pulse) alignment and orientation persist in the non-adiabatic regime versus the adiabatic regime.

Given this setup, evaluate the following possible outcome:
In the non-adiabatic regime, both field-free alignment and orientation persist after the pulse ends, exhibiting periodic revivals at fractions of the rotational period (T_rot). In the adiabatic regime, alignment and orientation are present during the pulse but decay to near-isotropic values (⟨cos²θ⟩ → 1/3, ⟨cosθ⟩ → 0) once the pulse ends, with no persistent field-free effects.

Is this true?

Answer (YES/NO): NO